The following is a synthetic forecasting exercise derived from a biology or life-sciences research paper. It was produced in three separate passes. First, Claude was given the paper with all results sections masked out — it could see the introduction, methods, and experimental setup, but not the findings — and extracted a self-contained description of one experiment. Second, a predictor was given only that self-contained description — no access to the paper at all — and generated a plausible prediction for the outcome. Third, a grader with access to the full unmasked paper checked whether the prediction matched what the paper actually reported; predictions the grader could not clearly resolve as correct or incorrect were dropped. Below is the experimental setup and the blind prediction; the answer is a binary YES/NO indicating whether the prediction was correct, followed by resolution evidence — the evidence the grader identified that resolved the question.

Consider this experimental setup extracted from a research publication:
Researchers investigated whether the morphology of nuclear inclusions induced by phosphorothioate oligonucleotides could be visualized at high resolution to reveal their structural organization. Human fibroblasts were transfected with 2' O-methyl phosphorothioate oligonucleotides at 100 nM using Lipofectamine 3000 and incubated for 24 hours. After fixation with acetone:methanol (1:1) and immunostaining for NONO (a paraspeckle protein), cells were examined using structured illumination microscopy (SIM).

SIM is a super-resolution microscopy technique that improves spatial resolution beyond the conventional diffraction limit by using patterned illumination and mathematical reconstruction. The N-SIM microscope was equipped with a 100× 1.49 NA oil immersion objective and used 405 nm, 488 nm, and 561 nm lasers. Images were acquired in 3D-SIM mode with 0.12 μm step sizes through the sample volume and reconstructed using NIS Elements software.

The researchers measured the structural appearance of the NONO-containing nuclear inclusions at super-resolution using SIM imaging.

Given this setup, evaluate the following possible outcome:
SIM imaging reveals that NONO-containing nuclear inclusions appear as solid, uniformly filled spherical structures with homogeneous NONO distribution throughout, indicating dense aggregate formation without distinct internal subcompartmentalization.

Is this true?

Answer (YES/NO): NO